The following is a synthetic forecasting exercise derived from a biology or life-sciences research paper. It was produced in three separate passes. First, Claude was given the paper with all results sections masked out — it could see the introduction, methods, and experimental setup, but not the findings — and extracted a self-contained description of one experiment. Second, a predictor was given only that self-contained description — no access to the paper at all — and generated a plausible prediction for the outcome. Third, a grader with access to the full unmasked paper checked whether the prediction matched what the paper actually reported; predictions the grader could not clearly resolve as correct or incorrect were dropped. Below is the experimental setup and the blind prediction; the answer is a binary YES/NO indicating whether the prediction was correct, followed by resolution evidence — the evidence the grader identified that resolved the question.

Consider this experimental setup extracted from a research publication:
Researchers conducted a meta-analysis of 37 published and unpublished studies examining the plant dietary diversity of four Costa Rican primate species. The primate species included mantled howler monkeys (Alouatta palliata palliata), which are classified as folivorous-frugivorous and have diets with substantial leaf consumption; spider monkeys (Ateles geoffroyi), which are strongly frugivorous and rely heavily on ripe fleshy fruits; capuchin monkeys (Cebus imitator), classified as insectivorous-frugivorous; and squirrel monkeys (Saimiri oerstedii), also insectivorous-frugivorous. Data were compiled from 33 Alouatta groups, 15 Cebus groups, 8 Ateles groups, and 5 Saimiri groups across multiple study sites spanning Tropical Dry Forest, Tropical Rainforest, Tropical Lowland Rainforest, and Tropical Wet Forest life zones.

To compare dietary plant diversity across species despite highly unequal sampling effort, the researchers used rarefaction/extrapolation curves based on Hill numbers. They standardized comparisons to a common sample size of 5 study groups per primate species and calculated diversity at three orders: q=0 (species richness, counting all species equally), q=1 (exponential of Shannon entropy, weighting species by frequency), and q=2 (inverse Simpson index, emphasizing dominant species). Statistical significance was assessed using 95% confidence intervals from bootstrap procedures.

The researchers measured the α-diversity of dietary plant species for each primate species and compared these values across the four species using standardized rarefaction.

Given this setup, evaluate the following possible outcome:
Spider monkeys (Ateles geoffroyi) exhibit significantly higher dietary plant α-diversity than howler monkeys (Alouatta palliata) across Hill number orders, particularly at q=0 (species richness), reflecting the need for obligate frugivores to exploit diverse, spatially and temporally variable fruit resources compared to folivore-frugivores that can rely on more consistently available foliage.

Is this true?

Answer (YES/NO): YES